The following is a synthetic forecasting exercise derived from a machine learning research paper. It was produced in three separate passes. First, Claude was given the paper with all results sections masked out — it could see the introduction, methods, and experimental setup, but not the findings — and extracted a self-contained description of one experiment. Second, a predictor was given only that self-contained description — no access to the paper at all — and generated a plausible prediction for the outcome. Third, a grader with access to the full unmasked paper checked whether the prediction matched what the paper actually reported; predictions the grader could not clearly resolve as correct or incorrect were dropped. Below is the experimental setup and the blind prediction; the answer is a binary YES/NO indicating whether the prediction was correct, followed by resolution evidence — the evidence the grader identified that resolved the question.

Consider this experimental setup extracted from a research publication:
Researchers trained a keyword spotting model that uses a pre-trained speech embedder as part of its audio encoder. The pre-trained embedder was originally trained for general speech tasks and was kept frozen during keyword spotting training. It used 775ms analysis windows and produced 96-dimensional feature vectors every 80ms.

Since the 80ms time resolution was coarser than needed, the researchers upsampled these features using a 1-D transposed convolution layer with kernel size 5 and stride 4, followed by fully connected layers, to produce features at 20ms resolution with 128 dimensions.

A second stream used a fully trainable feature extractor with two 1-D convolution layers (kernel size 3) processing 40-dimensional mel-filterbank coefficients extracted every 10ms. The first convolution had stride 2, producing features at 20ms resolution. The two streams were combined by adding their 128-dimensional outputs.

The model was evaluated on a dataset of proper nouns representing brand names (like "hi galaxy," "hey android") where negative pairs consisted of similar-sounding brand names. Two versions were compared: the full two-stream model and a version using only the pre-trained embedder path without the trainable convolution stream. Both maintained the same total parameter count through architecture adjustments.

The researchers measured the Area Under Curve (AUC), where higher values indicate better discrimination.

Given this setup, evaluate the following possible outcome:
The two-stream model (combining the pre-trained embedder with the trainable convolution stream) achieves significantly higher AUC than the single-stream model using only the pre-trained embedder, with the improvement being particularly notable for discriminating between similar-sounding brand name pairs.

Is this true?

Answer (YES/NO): YES